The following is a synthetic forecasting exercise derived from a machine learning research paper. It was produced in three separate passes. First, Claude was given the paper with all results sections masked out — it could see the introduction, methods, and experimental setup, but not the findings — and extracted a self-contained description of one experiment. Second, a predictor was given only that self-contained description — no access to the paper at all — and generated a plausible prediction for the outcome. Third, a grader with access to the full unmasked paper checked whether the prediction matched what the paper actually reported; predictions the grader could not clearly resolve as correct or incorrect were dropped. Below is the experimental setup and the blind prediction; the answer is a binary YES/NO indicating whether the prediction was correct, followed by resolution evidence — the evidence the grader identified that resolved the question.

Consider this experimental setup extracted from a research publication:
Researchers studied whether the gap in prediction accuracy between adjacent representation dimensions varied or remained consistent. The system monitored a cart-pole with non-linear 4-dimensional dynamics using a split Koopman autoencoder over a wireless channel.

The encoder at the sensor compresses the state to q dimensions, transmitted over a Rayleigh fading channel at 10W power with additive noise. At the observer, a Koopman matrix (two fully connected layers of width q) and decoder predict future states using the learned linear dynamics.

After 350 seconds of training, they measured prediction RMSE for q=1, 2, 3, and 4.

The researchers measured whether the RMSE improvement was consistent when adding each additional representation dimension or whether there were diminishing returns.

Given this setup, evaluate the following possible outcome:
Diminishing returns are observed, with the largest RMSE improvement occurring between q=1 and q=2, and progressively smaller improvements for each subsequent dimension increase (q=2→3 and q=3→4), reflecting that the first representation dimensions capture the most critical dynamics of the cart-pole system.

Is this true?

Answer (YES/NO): YES